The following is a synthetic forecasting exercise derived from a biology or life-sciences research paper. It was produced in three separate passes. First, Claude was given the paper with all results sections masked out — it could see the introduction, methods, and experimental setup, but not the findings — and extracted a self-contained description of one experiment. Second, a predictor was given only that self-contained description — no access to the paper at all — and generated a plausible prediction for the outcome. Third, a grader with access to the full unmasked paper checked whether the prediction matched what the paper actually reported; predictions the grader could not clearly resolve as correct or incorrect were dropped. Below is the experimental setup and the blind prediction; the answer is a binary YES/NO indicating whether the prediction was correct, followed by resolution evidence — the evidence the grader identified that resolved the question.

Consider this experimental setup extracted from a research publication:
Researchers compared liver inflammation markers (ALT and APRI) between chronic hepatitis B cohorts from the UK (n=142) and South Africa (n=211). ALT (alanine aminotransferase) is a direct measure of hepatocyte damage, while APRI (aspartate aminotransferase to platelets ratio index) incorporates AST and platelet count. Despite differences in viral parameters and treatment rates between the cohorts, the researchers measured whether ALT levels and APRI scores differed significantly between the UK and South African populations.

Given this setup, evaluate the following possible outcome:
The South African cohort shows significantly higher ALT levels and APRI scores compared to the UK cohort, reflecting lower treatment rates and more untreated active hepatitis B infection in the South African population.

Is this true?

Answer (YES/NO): NO